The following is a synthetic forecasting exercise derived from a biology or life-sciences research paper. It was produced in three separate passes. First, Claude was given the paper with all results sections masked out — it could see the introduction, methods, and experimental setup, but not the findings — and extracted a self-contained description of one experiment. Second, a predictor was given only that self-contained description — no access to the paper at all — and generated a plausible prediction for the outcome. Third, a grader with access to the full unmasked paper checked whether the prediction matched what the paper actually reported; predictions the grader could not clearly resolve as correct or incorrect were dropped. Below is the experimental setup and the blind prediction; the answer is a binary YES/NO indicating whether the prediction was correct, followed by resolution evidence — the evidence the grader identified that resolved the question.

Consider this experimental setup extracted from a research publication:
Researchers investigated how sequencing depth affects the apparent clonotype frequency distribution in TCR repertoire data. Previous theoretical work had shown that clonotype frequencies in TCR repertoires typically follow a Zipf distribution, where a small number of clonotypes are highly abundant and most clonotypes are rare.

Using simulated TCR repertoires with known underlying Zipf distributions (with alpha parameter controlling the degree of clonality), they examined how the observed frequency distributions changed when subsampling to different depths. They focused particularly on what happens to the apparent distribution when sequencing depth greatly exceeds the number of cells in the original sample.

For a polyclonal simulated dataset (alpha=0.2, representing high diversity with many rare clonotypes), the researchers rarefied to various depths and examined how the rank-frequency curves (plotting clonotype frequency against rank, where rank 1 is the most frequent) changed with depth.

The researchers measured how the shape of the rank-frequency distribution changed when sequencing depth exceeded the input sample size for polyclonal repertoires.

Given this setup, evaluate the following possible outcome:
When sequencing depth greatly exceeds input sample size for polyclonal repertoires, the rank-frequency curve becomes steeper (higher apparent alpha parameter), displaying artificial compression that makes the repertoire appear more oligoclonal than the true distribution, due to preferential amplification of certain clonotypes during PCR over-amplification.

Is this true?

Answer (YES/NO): NO